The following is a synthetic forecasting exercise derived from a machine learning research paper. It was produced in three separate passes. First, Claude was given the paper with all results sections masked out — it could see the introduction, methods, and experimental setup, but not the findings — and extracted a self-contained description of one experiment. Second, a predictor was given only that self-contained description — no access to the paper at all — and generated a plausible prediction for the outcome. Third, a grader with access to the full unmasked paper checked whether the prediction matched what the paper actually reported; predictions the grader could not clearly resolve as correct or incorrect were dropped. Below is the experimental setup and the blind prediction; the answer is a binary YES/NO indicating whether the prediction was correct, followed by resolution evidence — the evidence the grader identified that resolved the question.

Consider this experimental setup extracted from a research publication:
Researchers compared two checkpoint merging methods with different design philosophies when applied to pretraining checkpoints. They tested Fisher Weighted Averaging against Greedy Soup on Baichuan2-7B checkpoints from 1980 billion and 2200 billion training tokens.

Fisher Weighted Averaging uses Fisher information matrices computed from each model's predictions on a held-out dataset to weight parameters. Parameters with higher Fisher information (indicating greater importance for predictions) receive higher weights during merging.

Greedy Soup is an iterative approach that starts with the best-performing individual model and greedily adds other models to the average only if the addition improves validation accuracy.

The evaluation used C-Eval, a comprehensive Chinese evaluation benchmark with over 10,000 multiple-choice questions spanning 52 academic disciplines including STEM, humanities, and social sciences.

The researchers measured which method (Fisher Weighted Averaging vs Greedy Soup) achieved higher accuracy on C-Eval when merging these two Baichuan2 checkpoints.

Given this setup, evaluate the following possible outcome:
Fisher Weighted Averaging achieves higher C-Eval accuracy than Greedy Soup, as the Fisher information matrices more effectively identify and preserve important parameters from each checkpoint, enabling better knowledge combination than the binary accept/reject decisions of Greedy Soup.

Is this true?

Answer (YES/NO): YES